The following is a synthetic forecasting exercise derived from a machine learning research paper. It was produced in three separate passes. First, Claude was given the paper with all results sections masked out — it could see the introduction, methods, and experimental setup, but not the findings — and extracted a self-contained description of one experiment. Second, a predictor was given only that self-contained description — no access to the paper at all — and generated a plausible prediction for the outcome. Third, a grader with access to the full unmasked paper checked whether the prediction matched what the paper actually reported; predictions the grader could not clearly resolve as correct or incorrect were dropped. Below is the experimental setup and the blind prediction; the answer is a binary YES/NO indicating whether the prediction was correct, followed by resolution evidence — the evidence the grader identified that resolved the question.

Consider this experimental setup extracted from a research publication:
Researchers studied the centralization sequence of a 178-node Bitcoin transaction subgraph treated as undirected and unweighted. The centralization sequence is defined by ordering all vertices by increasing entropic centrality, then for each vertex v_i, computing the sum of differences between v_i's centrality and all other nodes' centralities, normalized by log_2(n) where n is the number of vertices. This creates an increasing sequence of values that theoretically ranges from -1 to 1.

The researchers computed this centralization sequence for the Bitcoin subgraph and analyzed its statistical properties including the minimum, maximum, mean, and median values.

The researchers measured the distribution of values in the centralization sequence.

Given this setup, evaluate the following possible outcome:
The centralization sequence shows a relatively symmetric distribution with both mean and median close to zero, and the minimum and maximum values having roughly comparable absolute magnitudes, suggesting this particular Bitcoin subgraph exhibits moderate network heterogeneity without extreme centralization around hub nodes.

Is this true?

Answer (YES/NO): NO